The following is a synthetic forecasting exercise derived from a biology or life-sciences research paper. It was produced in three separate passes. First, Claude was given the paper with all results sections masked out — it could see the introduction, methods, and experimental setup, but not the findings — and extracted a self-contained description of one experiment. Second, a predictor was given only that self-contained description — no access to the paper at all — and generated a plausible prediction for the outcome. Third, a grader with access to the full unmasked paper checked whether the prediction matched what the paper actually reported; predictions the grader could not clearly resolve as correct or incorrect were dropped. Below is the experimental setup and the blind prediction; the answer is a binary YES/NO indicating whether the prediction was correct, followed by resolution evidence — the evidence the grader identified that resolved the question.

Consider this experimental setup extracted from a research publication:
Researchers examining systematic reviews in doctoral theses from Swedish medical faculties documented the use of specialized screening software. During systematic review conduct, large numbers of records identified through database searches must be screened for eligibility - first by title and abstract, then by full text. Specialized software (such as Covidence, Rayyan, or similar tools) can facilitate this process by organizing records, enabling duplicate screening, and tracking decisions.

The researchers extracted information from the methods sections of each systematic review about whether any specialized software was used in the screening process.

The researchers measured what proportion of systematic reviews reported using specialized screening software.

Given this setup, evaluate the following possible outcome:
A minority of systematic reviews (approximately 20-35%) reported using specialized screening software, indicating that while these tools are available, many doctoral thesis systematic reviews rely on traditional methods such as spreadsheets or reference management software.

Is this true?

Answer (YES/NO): NO